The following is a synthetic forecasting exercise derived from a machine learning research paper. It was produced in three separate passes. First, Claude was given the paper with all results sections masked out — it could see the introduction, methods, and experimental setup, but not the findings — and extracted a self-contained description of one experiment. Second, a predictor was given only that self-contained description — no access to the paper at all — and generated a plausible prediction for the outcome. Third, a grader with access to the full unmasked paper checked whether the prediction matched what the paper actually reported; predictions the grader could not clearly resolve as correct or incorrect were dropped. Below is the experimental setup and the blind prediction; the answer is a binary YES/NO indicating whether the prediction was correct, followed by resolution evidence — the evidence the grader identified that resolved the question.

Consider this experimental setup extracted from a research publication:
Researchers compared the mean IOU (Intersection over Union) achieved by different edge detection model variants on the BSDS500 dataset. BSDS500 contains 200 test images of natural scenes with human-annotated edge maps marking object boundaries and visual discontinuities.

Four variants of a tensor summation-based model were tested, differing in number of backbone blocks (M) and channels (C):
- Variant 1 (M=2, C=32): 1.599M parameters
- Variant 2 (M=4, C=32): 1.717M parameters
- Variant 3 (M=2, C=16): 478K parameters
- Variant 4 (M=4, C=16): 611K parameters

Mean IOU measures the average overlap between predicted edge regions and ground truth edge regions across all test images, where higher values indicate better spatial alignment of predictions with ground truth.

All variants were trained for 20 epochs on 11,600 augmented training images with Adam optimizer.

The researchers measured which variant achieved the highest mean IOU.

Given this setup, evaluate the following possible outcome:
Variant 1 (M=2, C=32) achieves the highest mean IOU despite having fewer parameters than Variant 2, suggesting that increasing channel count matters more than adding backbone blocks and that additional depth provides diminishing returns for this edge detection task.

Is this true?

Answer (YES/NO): NO